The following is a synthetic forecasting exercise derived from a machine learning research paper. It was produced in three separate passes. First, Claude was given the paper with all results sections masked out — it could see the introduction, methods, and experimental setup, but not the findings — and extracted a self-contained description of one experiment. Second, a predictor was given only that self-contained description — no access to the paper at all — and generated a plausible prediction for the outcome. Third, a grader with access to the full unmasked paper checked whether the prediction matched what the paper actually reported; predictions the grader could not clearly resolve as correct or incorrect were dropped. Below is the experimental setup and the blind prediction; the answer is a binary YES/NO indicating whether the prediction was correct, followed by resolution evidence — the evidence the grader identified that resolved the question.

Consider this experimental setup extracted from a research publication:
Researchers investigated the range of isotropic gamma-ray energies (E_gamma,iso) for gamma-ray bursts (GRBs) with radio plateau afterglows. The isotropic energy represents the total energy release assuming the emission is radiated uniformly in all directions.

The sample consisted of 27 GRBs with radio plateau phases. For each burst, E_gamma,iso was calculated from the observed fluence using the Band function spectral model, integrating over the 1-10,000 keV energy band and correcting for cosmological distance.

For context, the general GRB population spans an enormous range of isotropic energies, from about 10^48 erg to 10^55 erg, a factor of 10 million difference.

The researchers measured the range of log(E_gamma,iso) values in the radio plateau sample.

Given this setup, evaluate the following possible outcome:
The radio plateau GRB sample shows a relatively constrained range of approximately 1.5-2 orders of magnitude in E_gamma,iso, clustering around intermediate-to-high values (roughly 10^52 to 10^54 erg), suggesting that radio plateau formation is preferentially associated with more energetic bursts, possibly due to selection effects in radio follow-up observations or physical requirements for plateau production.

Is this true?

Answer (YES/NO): NO